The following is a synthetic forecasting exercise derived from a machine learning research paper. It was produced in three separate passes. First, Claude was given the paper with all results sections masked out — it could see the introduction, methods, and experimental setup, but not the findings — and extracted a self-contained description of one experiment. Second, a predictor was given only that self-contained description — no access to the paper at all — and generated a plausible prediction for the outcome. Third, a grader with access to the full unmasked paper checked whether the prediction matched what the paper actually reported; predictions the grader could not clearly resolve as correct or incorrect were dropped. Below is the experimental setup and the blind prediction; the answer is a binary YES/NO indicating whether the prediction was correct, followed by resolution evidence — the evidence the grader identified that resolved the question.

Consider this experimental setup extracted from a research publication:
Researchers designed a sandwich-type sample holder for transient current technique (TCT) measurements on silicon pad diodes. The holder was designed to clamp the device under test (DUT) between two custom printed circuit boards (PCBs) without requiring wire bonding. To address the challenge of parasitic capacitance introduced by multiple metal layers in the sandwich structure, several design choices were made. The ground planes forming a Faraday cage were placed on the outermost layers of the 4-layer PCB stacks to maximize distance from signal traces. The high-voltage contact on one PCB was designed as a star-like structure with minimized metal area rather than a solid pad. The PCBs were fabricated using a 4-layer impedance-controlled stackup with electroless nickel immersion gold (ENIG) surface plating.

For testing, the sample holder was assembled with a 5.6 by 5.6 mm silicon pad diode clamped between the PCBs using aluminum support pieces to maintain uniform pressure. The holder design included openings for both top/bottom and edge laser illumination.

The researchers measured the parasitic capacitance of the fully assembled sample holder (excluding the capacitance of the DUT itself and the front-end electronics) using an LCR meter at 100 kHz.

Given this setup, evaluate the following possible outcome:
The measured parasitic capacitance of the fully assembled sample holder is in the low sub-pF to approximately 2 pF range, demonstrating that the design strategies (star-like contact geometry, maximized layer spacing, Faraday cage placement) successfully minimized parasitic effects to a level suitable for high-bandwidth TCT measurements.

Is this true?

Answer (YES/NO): NO